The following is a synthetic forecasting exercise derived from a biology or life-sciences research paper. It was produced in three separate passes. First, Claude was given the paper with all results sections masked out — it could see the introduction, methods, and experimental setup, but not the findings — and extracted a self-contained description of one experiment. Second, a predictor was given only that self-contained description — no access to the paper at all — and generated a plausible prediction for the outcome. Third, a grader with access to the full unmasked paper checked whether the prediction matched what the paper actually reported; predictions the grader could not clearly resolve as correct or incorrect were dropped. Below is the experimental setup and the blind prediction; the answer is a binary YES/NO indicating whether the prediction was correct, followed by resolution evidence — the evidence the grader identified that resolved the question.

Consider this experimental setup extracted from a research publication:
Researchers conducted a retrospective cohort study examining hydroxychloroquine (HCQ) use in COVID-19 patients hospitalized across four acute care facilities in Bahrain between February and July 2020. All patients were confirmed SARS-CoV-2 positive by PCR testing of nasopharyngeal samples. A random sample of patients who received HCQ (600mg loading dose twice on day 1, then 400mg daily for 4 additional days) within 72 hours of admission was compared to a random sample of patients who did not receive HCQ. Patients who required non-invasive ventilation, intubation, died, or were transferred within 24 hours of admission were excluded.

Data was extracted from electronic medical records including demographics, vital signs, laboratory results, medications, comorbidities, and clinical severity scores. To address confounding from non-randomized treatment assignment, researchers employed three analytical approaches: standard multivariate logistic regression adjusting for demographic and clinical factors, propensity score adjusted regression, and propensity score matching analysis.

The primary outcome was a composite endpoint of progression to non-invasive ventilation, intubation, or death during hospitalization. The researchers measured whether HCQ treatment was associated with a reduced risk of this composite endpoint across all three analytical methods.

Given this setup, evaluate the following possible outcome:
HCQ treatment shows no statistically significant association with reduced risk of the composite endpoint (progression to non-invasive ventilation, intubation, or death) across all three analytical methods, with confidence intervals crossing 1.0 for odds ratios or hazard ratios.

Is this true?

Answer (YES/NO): YES